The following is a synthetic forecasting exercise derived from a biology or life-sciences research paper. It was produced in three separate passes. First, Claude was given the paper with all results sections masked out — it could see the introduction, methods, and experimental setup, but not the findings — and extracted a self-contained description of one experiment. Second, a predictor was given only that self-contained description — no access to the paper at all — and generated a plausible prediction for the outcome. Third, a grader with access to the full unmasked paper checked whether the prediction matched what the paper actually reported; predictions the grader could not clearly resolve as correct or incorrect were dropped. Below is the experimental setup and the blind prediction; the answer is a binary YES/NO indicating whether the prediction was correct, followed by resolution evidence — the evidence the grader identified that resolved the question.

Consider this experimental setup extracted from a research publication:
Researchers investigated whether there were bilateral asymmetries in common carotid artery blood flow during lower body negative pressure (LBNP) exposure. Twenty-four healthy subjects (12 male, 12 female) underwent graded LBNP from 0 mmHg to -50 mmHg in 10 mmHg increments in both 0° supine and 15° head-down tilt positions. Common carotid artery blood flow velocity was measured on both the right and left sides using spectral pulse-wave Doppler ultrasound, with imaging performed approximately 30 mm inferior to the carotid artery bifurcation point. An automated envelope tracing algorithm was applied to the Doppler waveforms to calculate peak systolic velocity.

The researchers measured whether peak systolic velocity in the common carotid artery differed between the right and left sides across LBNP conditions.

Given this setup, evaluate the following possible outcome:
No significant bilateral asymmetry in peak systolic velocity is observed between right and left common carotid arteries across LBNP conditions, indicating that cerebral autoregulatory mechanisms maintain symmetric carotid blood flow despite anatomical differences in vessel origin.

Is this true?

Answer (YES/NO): YES